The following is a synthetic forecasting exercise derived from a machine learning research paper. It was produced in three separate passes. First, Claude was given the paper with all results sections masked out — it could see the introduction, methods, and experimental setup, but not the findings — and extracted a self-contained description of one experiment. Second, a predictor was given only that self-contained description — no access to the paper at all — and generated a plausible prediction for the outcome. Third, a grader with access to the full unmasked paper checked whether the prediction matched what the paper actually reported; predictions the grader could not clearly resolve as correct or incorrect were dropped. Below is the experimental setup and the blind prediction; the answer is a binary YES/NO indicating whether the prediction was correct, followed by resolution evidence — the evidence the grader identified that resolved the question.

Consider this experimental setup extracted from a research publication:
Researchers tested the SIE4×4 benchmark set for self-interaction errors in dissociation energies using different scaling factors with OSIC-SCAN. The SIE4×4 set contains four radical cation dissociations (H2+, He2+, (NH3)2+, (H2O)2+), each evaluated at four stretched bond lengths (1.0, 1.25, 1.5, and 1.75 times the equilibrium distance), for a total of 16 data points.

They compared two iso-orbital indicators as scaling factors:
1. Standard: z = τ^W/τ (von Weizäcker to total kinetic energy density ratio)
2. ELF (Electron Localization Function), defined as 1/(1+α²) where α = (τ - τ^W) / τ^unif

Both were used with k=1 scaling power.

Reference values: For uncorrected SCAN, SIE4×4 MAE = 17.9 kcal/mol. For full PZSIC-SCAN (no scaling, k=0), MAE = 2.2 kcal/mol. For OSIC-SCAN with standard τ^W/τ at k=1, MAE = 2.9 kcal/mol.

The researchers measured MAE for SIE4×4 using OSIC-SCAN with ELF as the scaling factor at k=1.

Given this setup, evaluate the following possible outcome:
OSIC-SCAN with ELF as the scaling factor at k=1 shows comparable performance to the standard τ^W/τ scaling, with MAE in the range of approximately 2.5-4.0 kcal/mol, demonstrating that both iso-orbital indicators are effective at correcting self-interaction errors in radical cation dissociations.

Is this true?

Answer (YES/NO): NO